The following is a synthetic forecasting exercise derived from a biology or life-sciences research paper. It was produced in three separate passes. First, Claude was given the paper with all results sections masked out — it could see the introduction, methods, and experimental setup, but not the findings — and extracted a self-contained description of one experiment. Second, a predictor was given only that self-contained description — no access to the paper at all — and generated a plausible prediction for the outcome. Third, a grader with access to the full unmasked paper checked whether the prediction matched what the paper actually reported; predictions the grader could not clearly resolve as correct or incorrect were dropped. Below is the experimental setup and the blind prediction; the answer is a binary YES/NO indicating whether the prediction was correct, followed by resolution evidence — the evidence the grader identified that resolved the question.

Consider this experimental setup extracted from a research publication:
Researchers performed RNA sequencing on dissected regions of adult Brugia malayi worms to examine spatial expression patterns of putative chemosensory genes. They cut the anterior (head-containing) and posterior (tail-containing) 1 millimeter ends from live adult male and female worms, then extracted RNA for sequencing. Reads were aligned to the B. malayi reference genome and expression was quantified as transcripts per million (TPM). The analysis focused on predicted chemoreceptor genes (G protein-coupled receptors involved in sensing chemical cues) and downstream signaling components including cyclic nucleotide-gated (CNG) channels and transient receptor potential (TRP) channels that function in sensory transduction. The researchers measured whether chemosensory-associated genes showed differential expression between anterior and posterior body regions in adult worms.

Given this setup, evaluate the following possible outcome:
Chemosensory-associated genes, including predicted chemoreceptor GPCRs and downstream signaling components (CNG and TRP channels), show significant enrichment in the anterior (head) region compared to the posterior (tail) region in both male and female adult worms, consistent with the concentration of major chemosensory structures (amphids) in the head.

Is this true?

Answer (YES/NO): NO